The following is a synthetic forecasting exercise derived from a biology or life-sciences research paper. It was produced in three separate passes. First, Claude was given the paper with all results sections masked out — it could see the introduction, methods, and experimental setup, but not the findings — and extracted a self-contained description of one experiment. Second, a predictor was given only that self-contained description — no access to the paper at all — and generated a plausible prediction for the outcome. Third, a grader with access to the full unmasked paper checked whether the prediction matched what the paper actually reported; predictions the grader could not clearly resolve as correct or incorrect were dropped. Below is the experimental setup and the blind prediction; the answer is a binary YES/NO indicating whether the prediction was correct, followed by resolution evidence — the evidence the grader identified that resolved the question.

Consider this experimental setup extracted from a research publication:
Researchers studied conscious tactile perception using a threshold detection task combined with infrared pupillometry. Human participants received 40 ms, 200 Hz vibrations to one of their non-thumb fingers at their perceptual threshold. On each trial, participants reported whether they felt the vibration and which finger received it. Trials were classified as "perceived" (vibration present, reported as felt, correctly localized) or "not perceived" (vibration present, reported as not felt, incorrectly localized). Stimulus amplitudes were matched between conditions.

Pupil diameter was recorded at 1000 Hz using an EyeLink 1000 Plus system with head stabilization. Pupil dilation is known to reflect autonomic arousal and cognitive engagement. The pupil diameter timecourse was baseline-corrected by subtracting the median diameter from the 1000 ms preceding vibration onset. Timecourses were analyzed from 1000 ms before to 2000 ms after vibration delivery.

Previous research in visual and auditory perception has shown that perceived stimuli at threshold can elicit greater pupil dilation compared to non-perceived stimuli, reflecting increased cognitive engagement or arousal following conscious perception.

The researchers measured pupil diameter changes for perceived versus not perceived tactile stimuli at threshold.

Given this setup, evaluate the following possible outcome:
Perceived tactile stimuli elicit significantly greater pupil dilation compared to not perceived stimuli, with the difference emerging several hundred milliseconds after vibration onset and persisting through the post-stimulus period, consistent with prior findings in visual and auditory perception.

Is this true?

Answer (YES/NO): YES